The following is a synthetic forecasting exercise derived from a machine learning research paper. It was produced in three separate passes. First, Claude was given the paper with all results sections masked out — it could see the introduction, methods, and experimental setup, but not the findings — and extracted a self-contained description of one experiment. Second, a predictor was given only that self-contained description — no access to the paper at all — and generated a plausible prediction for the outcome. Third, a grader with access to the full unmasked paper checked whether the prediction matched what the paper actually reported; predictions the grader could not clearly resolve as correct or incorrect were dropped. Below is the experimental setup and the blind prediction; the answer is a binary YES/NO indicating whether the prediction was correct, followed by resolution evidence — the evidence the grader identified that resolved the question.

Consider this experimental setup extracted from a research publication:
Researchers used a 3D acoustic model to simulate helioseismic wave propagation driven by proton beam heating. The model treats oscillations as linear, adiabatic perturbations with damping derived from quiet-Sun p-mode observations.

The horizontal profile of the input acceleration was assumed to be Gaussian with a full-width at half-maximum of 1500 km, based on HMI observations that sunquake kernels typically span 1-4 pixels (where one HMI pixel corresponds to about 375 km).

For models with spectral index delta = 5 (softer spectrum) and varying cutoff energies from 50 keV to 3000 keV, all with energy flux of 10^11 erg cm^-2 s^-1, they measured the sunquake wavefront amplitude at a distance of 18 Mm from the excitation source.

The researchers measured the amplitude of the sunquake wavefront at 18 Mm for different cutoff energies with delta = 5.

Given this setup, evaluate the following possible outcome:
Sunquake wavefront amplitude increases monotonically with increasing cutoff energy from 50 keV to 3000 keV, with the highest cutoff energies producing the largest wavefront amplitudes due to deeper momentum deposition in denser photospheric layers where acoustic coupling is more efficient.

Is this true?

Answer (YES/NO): NO